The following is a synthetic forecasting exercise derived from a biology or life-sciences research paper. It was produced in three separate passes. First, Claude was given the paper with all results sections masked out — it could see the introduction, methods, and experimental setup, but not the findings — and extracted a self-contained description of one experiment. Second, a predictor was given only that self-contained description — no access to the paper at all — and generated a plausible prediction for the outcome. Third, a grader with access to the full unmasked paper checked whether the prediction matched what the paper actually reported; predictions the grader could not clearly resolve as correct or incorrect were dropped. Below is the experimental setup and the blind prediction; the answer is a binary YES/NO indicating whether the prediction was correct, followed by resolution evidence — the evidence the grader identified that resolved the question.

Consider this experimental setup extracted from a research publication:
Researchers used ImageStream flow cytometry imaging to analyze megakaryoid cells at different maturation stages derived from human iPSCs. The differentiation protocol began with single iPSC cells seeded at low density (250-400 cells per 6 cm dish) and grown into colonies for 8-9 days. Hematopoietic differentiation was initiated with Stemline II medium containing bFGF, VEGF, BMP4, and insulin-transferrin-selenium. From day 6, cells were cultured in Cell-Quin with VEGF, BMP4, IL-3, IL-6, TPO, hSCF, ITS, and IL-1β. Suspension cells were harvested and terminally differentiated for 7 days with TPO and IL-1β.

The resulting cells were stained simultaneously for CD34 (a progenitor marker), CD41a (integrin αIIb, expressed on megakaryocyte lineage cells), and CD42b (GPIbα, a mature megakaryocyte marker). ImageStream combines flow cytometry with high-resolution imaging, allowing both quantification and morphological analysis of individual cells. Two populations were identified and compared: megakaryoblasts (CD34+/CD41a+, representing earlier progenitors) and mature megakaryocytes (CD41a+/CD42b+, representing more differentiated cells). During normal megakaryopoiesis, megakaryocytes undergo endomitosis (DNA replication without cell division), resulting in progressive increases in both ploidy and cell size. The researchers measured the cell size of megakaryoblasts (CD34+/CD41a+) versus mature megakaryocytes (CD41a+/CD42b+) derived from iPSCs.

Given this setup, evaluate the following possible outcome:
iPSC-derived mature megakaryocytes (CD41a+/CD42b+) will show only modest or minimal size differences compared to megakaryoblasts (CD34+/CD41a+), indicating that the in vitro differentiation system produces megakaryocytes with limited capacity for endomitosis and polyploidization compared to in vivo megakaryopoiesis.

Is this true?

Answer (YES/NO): NO